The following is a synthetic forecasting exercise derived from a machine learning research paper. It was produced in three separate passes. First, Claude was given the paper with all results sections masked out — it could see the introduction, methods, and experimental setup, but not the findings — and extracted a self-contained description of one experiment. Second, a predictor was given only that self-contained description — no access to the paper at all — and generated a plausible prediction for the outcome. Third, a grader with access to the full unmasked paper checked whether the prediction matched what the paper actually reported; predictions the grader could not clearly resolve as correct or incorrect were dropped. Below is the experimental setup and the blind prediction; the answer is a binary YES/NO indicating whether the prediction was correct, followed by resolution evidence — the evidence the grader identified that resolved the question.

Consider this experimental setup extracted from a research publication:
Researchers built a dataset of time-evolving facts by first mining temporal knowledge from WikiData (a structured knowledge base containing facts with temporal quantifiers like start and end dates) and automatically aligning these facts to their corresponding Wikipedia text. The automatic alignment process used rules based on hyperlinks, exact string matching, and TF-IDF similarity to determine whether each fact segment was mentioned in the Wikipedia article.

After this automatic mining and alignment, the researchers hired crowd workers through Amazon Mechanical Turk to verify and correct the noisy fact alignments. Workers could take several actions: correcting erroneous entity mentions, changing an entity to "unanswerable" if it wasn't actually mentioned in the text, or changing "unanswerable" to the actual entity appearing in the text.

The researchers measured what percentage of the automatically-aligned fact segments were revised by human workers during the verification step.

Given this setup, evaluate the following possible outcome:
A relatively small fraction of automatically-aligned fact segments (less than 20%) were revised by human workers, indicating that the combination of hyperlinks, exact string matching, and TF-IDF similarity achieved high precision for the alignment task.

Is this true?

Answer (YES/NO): NO